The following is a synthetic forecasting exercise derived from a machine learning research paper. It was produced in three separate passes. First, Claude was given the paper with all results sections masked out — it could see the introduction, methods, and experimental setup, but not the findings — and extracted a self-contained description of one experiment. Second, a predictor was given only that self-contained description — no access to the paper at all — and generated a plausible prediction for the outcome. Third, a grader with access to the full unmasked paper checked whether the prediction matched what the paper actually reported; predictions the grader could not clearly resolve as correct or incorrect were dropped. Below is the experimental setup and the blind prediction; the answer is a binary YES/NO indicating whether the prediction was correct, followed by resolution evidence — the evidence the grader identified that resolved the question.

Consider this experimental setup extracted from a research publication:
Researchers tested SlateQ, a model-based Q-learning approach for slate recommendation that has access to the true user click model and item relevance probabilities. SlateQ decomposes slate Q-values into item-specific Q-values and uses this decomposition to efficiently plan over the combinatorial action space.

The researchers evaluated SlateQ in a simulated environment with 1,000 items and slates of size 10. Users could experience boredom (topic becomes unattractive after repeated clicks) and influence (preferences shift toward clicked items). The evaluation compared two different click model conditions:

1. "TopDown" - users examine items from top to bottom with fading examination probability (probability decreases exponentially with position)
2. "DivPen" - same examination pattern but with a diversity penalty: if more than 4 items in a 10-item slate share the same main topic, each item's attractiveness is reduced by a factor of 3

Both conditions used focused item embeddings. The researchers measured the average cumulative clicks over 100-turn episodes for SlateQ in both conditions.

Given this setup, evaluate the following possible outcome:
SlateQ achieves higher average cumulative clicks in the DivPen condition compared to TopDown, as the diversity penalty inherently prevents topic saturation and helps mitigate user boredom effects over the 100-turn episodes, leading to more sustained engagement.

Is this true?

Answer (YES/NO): NO